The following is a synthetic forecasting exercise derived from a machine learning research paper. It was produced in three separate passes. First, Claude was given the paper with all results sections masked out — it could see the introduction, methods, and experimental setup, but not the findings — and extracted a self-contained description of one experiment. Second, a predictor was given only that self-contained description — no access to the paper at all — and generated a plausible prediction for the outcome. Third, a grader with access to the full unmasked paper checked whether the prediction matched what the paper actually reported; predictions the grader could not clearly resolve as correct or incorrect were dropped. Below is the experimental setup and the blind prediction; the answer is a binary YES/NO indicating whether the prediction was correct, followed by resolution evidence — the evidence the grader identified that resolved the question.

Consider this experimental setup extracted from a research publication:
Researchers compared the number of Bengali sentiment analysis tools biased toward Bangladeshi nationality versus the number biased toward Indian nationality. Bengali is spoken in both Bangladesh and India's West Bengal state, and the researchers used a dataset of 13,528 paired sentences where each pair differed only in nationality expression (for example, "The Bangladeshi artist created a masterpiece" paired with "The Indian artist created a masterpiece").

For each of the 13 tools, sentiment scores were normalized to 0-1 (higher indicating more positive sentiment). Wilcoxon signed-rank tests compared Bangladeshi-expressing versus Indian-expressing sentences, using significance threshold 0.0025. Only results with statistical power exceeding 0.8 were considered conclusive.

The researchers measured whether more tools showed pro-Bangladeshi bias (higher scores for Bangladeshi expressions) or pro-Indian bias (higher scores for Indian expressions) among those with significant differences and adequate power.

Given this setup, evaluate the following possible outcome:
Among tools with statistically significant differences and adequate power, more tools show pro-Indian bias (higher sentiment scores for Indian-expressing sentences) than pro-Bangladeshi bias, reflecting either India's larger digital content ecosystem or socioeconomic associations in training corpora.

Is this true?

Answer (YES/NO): NO